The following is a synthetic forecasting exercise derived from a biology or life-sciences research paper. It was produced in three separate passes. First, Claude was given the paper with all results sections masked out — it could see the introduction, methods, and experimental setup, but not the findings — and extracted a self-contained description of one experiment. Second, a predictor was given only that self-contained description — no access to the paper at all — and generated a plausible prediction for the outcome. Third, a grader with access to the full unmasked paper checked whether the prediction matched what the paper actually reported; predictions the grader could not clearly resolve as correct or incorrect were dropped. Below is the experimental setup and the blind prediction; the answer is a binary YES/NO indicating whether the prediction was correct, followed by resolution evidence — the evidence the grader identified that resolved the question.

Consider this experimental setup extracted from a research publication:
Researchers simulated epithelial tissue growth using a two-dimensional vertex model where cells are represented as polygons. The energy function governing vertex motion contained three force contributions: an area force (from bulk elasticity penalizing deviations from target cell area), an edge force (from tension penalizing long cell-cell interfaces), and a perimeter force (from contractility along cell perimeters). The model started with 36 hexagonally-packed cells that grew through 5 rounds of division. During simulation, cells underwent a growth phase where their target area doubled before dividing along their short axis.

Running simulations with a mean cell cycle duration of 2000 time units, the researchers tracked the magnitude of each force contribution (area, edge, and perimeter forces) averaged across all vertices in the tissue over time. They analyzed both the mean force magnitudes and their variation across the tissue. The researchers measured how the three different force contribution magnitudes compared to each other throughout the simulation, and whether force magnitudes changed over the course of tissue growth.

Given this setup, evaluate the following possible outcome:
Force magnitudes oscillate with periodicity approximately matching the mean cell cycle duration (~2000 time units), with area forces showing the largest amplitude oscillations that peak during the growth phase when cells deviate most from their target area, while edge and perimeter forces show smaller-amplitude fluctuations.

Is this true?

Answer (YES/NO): NO